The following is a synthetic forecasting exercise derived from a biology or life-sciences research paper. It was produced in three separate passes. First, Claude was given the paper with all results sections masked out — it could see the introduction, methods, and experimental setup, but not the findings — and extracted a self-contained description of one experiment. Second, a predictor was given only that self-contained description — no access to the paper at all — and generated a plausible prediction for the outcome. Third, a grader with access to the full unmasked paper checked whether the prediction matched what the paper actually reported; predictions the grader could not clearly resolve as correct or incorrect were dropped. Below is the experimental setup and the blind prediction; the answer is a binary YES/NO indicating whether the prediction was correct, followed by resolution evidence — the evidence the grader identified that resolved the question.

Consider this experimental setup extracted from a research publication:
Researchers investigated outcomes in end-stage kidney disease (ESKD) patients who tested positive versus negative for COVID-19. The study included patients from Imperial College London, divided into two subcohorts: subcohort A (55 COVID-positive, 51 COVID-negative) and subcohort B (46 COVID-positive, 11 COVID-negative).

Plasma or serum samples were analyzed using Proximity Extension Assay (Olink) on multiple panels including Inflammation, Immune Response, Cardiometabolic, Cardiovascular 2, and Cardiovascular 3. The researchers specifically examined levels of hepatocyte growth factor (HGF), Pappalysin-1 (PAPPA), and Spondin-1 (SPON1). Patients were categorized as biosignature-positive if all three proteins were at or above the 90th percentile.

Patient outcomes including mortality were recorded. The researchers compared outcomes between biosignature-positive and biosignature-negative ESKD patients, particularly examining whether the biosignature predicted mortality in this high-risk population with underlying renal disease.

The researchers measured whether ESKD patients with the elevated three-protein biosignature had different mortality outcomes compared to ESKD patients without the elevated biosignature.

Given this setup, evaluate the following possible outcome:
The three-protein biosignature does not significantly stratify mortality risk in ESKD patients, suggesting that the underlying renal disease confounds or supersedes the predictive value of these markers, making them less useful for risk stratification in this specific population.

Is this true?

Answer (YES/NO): NO